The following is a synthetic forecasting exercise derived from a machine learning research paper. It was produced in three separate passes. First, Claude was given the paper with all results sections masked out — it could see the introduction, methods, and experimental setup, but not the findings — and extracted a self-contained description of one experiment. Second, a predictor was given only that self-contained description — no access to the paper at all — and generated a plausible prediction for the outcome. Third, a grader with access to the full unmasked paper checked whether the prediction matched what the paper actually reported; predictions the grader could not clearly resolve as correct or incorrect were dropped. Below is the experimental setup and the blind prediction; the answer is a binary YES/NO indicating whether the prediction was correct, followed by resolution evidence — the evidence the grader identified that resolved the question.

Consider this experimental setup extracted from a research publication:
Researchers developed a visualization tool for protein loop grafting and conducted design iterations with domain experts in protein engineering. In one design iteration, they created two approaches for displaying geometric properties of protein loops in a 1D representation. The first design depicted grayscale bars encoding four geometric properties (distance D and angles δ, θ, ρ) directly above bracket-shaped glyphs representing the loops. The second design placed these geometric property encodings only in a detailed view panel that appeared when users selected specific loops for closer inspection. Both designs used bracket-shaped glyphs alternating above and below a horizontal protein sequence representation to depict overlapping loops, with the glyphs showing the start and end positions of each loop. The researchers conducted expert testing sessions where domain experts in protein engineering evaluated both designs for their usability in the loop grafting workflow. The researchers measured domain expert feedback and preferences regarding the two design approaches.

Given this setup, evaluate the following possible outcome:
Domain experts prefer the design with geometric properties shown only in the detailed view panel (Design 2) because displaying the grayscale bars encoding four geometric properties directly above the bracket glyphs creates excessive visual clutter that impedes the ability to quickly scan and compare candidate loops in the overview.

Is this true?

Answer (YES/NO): YES